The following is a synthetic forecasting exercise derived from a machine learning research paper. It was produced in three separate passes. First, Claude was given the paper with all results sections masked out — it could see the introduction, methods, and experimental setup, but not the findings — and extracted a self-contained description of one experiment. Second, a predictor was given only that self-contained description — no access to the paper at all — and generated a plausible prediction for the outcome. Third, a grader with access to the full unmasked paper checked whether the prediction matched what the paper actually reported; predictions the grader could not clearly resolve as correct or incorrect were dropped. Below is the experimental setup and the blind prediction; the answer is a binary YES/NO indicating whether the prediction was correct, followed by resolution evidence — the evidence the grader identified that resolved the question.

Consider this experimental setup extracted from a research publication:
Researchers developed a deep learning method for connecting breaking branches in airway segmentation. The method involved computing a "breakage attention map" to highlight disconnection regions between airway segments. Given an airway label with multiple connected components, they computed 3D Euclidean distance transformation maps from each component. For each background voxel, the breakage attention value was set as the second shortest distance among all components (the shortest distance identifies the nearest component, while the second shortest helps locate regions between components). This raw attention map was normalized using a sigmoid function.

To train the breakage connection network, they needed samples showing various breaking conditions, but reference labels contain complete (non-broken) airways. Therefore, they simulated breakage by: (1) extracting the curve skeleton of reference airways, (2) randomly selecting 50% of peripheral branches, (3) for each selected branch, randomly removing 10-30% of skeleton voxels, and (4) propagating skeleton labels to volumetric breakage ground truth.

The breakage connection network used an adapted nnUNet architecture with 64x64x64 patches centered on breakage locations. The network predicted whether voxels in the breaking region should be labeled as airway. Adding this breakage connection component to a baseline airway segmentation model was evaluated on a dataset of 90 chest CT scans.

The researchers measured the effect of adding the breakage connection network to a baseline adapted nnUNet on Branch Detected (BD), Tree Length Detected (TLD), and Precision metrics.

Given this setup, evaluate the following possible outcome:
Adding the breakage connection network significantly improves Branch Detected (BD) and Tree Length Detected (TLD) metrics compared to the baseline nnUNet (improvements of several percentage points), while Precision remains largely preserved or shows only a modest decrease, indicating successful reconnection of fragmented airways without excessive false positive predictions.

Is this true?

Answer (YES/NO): NO